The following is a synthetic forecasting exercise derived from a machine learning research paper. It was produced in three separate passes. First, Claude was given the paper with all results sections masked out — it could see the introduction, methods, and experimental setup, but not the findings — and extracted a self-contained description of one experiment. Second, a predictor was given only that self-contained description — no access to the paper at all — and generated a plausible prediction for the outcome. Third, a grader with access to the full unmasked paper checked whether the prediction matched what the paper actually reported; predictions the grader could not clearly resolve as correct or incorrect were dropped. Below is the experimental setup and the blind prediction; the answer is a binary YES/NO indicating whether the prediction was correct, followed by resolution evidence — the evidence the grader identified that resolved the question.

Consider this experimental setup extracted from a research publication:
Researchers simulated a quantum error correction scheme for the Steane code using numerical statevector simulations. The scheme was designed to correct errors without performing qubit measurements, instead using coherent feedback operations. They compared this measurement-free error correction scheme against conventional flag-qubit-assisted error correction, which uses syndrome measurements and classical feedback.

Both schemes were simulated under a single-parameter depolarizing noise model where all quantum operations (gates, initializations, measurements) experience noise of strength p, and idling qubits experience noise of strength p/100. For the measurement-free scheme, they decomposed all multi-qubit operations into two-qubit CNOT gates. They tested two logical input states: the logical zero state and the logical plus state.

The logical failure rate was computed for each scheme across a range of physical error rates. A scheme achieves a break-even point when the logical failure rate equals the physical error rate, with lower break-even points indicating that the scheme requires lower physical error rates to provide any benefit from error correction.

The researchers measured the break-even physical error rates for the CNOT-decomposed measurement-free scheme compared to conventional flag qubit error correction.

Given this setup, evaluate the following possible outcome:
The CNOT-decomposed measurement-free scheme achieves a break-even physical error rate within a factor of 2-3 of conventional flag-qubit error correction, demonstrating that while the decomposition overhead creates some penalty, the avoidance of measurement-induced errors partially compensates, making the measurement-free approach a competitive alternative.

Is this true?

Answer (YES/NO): NO